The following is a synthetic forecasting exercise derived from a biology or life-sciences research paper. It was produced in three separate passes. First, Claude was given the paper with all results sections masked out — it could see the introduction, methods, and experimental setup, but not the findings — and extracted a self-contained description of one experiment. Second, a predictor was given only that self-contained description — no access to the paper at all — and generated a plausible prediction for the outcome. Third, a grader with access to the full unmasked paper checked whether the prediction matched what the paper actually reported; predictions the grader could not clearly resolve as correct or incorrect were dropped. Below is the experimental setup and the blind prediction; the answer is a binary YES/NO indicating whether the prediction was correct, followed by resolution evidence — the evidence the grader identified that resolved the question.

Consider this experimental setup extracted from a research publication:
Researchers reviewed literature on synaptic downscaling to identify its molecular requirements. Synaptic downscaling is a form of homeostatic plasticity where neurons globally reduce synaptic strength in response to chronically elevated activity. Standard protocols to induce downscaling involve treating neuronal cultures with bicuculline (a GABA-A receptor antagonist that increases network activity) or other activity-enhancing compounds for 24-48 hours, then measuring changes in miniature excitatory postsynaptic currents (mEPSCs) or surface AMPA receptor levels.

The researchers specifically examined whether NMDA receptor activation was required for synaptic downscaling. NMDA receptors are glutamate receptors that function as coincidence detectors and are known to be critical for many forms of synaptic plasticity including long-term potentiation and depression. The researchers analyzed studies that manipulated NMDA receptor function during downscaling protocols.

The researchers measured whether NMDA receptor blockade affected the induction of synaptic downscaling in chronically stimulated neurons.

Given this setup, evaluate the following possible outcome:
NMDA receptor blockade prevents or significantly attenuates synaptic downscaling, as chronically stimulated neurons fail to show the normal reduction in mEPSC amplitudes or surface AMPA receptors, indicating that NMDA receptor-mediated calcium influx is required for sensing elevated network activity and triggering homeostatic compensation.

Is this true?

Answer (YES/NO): YES